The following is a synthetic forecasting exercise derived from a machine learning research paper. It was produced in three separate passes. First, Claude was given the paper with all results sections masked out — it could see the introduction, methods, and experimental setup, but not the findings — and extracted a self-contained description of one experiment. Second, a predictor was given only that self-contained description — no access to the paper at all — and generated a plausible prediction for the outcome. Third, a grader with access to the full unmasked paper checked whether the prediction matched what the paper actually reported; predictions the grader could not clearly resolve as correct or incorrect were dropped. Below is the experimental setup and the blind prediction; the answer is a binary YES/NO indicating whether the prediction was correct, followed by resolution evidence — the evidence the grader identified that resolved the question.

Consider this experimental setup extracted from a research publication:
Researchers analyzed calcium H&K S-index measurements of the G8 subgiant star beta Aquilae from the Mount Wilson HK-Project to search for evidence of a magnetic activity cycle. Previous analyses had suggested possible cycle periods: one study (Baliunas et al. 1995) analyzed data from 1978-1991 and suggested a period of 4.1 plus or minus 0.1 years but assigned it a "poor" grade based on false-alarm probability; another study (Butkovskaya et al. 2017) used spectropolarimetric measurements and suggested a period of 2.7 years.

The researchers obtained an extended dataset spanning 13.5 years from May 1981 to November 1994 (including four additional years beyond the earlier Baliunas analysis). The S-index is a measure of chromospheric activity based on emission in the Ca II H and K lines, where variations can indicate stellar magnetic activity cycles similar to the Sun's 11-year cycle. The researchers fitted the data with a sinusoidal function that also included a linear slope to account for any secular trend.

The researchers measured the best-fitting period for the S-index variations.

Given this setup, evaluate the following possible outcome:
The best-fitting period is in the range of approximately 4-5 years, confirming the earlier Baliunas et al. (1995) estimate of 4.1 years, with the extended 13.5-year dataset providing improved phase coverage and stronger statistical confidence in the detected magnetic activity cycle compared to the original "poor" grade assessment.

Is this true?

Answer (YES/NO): YES